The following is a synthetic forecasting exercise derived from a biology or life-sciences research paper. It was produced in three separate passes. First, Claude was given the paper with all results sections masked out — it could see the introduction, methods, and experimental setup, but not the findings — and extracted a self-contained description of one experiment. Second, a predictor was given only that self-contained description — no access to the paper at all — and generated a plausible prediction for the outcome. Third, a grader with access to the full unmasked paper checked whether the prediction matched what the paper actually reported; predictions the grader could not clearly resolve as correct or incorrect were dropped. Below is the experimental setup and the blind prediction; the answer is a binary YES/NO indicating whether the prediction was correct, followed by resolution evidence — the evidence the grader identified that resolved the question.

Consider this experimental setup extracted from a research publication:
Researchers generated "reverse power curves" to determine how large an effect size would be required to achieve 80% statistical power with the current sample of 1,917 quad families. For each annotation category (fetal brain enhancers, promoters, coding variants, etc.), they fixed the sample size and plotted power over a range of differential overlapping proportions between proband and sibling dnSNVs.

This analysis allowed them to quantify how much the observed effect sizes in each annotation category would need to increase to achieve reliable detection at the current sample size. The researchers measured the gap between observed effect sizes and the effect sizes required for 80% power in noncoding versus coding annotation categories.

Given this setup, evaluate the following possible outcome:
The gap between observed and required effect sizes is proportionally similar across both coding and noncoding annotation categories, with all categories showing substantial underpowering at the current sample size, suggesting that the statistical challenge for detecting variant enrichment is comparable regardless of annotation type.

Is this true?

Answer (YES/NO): NO